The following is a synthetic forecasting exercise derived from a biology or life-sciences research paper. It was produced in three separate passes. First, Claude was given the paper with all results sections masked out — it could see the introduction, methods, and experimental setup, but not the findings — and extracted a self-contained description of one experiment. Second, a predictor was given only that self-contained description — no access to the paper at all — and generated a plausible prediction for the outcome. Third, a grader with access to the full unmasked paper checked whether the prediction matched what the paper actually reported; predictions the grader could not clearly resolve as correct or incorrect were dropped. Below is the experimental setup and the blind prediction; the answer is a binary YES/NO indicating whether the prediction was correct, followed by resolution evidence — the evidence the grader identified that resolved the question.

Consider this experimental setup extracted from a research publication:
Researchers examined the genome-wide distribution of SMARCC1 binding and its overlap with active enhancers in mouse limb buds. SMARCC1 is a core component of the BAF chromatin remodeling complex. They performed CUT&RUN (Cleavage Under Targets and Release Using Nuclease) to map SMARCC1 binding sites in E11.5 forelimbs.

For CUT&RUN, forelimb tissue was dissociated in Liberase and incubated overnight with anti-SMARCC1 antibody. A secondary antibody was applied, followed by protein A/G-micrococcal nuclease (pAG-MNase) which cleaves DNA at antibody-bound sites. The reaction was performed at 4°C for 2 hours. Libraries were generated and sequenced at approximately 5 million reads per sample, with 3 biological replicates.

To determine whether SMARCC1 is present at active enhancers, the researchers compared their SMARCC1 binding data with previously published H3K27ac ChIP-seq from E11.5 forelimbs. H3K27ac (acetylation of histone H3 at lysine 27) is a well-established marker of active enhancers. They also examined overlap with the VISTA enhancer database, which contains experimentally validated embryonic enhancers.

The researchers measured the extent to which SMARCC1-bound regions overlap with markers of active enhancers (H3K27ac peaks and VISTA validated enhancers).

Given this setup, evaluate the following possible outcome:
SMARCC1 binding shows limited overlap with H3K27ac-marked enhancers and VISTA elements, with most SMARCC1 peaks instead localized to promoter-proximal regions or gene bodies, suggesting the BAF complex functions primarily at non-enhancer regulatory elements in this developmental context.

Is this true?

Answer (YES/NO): NO